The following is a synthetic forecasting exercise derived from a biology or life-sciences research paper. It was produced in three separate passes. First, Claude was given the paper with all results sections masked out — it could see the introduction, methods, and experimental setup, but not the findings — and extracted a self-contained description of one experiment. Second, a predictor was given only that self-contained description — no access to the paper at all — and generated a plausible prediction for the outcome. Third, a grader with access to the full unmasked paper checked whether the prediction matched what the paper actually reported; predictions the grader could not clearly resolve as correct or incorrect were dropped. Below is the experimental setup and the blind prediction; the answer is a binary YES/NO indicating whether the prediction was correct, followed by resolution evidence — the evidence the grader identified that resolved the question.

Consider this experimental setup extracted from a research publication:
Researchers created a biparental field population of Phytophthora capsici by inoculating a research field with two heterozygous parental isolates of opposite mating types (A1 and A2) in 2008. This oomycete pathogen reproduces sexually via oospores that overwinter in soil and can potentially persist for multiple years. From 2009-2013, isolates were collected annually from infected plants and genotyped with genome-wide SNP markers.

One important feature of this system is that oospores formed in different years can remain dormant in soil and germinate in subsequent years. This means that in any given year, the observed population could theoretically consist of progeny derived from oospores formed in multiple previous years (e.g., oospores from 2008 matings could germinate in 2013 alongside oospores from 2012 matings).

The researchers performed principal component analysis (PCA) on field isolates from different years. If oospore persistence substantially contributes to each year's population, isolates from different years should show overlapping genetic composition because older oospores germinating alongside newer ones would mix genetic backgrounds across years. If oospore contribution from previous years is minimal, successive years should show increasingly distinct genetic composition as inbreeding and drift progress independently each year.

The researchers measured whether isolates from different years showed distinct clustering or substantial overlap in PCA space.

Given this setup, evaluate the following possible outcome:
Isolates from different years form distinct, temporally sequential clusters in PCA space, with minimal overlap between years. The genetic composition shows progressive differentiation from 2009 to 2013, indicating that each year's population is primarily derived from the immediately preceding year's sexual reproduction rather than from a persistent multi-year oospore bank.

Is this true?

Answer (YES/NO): NO